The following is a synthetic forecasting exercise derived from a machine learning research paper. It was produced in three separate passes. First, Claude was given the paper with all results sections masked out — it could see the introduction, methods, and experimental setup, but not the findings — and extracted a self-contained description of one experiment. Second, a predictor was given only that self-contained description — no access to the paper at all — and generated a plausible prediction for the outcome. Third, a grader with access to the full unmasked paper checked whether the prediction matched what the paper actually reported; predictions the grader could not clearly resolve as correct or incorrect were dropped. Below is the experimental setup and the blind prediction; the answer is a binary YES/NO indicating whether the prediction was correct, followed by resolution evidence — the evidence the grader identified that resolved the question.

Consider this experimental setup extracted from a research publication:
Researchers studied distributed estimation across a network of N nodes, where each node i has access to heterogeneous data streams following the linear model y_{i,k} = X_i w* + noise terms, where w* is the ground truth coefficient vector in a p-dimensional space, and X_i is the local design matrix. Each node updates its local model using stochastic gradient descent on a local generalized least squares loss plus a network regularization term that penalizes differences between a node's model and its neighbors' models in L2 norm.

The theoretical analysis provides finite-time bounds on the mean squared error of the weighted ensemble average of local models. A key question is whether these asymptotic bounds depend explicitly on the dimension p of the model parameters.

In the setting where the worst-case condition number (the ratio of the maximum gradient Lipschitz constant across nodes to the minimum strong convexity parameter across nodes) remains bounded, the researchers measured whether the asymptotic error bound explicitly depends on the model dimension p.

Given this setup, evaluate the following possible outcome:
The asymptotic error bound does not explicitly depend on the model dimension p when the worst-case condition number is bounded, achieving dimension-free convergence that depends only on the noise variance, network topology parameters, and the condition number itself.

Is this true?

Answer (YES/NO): YES